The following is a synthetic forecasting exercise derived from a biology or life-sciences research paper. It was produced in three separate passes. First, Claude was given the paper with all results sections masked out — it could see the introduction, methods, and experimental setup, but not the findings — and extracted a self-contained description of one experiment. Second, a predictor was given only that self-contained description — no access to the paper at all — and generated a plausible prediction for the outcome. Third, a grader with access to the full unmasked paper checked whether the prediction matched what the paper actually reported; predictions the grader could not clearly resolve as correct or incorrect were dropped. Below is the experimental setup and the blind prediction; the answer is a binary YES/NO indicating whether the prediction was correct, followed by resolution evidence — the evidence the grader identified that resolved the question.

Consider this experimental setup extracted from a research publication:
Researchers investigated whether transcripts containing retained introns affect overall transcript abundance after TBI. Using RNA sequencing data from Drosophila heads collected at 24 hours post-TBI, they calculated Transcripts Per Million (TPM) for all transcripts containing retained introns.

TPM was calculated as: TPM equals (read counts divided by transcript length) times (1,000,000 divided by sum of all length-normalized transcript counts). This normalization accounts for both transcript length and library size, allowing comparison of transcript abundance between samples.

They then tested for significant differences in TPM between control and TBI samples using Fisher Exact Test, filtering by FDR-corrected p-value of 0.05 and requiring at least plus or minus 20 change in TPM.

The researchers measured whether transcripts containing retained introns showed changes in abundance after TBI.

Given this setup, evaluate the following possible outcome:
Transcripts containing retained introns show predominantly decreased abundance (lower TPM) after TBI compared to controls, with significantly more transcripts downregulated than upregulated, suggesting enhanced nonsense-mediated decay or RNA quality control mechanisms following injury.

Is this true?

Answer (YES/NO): YES